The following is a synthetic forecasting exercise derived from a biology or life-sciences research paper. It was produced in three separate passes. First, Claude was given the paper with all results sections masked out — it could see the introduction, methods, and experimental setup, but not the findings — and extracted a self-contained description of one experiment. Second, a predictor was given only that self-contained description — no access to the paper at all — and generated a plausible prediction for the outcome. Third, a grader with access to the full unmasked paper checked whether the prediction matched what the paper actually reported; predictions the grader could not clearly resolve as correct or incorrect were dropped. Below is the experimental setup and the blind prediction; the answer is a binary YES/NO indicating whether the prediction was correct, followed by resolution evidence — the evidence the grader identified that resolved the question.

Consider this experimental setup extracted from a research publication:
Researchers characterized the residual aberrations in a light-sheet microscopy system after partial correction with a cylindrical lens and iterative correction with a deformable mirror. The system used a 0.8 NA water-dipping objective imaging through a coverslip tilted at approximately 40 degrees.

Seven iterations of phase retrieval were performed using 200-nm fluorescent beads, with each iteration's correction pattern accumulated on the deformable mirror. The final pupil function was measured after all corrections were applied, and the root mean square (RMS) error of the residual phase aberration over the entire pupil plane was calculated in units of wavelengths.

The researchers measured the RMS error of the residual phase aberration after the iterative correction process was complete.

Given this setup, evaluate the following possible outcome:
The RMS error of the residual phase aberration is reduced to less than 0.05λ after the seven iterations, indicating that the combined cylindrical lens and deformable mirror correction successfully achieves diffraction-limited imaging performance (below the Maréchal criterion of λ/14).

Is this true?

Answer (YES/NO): NO